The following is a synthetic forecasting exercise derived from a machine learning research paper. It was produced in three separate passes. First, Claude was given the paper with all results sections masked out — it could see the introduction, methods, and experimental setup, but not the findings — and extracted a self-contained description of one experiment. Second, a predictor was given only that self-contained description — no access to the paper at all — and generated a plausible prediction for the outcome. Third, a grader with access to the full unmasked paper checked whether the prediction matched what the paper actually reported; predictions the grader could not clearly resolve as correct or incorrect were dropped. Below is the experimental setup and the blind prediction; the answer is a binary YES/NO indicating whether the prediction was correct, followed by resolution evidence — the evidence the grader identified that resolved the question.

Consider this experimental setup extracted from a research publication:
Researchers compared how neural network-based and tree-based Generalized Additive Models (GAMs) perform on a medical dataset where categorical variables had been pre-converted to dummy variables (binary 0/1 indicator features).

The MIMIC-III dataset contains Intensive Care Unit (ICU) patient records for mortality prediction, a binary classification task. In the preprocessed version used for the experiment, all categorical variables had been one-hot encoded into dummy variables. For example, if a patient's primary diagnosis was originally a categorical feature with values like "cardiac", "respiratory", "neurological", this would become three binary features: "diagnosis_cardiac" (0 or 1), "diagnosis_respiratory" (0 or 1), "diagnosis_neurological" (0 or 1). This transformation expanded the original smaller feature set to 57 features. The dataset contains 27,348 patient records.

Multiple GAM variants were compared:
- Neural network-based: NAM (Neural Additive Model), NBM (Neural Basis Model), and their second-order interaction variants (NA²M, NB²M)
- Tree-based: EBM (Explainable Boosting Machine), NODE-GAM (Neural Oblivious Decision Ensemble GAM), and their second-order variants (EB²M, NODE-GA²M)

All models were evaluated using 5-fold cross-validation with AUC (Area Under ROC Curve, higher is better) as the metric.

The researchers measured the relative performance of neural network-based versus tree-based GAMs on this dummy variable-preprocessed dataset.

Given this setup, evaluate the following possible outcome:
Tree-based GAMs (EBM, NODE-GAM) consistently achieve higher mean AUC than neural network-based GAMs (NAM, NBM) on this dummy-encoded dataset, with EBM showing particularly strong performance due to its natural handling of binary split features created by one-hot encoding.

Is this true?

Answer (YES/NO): NO